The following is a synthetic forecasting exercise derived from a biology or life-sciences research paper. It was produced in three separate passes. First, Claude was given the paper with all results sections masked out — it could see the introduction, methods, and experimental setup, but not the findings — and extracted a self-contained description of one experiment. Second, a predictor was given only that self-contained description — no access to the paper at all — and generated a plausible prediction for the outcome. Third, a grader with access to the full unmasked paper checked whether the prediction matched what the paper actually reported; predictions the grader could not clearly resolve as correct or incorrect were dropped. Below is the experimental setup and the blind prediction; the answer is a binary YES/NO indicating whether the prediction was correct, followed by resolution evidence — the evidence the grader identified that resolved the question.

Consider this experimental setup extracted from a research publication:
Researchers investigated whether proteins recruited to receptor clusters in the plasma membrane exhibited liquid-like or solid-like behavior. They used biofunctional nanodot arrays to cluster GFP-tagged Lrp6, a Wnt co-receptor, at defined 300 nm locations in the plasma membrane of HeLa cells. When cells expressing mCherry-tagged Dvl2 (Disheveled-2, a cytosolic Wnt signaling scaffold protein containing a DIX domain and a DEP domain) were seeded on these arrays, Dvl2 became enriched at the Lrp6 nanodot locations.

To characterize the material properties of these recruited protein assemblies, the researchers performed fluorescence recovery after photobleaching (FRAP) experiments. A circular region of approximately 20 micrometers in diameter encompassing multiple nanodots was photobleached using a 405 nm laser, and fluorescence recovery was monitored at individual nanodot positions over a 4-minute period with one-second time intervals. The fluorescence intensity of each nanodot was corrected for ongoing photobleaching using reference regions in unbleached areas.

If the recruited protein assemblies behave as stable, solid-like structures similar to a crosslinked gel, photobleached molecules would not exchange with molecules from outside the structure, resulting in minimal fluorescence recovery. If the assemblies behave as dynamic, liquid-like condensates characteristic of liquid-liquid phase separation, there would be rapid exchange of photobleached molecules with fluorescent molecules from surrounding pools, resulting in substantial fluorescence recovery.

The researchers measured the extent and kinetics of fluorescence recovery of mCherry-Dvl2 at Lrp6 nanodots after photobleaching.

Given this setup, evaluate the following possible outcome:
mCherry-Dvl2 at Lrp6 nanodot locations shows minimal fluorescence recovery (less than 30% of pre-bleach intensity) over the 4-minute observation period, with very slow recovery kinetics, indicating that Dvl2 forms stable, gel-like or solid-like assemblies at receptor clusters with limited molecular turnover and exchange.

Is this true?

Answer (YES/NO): NO